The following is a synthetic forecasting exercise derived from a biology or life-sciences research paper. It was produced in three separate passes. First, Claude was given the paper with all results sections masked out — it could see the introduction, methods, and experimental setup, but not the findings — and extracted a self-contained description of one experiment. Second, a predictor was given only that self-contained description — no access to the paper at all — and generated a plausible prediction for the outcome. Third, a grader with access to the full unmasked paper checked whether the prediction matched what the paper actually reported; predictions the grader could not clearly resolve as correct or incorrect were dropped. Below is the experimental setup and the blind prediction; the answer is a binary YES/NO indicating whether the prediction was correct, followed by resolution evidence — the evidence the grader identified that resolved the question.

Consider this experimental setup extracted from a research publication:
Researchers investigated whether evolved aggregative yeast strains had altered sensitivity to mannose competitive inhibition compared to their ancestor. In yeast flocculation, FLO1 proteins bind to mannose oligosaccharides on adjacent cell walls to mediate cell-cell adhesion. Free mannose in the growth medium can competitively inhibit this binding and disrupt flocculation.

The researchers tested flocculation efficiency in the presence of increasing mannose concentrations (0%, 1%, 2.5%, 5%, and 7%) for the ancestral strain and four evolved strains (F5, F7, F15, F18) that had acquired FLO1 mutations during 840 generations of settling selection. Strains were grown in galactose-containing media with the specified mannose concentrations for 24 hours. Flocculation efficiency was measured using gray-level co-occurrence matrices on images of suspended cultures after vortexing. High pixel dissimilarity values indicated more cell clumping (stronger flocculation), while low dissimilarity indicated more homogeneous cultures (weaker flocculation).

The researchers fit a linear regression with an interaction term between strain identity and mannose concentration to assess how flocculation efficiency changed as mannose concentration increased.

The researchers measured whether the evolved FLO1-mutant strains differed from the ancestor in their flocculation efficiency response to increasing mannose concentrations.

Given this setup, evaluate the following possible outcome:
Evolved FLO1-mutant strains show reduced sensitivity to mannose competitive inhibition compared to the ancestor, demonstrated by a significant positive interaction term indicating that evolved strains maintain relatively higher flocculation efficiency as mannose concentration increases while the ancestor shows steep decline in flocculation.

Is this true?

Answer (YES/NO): NO